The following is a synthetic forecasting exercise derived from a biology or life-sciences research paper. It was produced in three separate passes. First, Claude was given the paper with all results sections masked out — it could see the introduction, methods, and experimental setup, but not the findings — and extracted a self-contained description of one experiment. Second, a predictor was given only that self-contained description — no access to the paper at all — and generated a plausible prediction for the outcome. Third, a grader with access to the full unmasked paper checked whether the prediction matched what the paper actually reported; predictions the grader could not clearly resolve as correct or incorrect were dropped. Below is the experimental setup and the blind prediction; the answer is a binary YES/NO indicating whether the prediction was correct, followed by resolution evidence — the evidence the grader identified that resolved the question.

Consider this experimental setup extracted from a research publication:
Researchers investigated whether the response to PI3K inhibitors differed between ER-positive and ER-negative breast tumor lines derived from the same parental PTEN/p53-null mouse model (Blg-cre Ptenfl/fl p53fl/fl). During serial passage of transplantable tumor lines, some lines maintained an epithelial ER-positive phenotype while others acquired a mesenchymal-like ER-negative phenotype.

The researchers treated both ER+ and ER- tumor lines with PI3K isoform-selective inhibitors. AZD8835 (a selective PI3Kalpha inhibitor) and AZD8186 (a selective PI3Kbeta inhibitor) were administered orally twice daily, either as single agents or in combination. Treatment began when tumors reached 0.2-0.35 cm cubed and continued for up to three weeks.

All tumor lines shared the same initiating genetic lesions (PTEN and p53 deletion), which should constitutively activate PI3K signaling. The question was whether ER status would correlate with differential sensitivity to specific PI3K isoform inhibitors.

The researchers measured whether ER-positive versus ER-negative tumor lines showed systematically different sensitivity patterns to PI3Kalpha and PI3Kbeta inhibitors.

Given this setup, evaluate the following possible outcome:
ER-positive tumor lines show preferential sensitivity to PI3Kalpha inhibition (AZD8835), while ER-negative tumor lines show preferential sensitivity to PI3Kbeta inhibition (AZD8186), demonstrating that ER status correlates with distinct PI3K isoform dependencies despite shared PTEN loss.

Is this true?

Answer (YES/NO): NO